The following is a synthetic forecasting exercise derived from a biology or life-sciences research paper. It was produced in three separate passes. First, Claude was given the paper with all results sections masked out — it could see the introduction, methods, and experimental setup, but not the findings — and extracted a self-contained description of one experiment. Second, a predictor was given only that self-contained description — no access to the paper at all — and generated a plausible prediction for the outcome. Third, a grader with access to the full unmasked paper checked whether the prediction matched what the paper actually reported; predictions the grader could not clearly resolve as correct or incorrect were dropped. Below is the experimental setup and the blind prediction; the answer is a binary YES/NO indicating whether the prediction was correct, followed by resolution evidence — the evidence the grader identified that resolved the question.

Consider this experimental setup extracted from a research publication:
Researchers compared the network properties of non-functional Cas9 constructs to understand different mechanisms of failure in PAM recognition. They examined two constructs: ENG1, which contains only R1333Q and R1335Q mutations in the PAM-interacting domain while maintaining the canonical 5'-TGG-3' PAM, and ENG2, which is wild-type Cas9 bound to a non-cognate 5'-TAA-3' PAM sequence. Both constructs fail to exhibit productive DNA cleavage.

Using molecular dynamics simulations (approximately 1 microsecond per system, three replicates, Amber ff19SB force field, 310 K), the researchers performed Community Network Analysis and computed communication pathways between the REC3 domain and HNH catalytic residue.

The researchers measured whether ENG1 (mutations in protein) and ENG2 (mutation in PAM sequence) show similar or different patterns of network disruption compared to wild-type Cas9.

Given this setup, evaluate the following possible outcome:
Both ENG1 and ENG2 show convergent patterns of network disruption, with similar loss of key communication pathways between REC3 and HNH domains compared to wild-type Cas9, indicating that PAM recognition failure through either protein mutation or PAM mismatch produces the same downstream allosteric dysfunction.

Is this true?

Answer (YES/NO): NO